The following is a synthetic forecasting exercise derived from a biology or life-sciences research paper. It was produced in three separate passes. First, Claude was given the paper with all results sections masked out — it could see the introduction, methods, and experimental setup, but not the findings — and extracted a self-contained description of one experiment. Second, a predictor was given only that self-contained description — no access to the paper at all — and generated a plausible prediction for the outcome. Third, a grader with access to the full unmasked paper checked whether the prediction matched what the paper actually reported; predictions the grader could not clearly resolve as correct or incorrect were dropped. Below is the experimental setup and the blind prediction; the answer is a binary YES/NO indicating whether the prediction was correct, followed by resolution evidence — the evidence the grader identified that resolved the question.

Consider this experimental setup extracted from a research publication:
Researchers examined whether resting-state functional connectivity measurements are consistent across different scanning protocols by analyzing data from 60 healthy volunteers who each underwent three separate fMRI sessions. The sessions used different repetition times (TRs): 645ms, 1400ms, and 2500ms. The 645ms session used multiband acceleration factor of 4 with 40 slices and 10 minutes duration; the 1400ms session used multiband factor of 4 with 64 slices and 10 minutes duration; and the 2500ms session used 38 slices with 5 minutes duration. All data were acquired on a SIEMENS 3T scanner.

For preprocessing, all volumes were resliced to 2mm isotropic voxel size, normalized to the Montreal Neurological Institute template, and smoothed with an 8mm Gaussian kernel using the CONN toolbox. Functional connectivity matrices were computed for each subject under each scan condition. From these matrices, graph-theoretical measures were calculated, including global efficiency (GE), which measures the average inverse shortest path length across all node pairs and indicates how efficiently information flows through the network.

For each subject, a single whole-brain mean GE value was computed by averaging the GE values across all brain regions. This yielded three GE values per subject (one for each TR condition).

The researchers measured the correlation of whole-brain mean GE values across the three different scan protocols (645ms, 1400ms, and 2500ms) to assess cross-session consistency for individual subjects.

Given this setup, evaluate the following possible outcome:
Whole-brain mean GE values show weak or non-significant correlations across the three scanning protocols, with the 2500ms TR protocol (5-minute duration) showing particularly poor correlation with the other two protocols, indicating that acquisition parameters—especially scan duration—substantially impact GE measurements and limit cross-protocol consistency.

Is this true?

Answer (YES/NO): NO